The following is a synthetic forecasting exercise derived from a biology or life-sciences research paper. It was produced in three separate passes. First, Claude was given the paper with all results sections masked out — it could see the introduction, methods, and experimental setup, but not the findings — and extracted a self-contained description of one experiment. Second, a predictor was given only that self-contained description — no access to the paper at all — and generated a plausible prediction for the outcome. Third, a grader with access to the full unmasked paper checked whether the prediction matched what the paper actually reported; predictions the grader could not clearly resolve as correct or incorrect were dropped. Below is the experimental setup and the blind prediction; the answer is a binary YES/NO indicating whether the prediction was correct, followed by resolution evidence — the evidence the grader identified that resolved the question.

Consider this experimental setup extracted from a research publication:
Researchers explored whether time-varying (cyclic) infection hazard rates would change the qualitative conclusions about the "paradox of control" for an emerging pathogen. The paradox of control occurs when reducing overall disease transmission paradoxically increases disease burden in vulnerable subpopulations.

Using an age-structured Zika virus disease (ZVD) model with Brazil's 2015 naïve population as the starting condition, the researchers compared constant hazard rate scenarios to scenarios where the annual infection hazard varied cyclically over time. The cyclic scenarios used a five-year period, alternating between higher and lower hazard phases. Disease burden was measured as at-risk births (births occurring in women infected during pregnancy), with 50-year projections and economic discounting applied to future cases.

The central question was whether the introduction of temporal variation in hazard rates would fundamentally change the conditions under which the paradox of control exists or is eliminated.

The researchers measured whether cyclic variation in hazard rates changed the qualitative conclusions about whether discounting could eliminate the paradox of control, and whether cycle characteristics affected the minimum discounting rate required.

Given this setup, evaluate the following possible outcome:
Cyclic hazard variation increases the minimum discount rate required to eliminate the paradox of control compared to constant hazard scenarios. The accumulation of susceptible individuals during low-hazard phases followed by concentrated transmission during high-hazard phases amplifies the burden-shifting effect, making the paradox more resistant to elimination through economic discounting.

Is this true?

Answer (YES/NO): NO